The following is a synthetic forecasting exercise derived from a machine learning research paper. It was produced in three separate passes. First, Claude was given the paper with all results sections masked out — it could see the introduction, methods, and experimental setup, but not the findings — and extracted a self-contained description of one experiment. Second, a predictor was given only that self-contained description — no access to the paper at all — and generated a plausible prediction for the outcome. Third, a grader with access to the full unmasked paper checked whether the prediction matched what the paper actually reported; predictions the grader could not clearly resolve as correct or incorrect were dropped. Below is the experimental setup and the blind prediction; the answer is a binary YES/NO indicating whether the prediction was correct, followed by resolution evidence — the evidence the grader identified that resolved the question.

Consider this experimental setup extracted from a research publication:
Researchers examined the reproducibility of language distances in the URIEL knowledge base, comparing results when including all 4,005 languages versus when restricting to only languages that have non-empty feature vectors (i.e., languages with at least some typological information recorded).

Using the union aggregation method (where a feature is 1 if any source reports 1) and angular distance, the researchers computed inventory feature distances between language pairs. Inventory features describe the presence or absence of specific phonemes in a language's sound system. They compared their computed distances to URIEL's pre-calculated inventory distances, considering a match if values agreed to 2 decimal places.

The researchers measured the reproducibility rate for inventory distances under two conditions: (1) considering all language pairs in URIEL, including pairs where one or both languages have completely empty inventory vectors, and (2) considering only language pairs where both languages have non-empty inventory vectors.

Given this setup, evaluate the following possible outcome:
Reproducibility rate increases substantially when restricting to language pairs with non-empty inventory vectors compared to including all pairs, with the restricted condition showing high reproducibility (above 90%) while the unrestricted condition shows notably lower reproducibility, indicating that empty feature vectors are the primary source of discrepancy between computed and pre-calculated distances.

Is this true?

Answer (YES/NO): NO